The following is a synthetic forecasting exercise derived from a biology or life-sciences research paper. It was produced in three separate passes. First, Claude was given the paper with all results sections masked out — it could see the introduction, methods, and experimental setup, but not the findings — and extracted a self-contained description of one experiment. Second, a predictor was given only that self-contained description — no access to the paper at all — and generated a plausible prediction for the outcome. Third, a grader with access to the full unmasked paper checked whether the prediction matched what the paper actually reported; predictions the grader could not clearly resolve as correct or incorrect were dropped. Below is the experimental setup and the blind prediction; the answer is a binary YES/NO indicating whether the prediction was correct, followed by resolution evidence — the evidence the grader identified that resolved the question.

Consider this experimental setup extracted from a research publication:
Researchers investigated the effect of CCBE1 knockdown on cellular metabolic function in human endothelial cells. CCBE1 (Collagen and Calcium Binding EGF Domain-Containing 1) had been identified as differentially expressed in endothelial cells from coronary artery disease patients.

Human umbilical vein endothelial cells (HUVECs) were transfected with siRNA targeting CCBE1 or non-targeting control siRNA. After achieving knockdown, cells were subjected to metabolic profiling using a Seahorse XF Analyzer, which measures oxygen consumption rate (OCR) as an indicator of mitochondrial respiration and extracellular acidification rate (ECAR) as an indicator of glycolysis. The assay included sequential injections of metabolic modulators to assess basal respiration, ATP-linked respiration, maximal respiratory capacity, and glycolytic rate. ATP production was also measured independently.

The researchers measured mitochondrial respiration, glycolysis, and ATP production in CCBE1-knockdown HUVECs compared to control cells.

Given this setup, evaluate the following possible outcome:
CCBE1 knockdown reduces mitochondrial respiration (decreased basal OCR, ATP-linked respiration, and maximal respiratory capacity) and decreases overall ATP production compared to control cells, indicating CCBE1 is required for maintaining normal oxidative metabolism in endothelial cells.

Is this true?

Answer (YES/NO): NO